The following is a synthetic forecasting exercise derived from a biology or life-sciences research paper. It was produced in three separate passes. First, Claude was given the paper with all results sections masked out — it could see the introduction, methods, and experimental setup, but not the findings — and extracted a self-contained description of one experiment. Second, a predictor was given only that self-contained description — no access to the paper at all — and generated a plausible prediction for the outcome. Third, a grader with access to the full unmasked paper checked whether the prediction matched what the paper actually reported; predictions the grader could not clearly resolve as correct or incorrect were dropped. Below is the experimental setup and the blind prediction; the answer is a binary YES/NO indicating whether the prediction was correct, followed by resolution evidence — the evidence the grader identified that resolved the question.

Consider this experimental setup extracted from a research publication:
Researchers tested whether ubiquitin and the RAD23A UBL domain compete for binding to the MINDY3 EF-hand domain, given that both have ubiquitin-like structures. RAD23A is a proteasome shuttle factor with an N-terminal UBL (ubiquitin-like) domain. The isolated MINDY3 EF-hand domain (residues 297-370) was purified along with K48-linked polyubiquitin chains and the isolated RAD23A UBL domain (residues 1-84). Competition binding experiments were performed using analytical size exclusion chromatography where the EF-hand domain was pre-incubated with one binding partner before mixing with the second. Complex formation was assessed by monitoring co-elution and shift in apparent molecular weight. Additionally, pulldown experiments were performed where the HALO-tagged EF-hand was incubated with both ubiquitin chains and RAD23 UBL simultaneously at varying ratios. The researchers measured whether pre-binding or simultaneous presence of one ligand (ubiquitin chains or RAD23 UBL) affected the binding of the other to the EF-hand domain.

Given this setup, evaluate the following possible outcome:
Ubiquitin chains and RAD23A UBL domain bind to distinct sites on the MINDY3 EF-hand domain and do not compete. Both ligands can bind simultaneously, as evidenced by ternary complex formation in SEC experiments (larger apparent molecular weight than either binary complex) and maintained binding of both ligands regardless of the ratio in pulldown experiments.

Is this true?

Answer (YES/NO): NO